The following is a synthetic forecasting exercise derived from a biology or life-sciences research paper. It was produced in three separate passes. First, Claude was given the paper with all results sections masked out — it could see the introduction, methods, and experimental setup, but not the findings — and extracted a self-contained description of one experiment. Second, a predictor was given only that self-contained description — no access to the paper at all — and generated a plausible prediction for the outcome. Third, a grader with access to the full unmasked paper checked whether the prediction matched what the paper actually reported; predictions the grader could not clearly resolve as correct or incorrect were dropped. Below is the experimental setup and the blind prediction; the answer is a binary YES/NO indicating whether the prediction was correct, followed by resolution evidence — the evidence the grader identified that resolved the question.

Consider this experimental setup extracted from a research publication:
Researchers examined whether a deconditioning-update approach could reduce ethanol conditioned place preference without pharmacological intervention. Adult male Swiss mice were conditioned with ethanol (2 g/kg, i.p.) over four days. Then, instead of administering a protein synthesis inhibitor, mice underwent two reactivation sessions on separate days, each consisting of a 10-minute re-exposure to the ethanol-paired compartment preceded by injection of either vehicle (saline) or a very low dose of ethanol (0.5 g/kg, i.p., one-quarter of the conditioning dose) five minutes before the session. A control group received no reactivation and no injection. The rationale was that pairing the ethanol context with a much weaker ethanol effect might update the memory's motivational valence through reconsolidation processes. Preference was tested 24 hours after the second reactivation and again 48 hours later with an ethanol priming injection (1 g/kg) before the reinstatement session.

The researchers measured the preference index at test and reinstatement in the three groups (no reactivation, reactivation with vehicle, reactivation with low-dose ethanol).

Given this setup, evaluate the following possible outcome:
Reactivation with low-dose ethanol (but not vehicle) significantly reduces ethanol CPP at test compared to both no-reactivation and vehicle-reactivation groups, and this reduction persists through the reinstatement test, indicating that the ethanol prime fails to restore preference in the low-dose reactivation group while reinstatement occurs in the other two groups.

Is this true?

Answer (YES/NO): NO